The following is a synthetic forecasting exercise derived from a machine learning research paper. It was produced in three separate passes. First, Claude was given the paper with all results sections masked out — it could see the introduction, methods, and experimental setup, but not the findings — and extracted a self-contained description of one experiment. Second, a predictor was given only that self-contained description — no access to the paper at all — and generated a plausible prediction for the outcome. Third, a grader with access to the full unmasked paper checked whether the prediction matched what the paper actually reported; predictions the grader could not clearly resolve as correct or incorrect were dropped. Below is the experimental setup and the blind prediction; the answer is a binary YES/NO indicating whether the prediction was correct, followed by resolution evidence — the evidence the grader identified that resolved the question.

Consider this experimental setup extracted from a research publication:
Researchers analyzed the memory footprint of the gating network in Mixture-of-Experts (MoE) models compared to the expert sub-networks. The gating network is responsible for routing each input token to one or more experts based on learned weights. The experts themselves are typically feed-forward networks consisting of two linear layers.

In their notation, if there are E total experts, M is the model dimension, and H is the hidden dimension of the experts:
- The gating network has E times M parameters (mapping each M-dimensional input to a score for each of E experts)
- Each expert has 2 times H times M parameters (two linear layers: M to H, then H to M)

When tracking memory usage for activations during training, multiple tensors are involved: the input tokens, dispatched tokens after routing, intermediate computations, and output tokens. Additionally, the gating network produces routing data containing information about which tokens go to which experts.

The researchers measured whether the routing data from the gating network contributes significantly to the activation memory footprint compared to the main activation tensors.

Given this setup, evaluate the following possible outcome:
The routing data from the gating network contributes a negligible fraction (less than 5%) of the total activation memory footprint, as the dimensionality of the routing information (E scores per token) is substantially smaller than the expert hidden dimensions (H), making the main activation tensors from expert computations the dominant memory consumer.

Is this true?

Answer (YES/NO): NO